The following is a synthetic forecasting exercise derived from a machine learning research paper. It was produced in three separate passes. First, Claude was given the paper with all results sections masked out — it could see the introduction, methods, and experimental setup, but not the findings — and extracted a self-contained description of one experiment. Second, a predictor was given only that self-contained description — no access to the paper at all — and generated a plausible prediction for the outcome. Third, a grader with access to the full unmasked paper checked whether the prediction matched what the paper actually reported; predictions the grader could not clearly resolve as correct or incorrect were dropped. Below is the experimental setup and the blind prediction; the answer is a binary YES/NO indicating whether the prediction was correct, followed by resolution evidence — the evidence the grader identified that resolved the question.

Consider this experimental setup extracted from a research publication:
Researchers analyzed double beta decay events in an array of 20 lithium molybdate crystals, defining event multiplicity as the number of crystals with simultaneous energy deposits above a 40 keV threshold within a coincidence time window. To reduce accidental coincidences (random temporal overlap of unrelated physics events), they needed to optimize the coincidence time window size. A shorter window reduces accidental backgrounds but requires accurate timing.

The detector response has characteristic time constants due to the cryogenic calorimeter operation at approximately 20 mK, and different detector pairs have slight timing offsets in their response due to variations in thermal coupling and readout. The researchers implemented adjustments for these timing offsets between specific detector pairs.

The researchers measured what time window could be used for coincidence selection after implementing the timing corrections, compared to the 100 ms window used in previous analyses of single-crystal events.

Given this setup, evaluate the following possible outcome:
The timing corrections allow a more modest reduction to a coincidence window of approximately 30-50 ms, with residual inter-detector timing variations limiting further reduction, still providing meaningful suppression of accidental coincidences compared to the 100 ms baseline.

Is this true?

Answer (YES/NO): NO